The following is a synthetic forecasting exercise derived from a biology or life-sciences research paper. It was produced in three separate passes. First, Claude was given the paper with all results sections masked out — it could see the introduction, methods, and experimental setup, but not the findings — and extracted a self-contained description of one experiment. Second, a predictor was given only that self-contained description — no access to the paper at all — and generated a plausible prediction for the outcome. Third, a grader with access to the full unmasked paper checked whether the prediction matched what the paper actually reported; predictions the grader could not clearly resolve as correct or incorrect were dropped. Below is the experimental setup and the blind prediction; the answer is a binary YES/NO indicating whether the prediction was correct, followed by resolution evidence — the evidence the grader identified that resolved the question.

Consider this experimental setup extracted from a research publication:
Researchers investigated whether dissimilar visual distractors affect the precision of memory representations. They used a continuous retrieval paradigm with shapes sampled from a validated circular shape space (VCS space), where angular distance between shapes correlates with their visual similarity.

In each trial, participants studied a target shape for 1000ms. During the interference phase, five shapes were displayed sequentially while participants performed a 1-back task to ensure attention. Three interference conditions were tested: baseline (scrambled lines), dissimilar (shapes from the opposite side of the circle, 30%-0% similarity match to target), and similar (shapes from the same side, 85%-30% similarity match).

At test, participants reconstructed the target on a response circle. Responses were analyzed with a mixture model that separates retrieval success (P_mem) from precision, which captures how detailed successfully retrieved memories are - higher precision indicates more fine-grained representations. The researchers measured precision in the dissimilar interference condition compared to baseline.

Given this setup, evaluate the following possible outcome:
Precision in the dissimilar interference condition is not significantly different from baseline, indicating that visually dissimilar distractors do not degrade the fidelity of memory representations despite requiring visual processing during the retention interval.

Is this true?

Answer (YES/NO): YES